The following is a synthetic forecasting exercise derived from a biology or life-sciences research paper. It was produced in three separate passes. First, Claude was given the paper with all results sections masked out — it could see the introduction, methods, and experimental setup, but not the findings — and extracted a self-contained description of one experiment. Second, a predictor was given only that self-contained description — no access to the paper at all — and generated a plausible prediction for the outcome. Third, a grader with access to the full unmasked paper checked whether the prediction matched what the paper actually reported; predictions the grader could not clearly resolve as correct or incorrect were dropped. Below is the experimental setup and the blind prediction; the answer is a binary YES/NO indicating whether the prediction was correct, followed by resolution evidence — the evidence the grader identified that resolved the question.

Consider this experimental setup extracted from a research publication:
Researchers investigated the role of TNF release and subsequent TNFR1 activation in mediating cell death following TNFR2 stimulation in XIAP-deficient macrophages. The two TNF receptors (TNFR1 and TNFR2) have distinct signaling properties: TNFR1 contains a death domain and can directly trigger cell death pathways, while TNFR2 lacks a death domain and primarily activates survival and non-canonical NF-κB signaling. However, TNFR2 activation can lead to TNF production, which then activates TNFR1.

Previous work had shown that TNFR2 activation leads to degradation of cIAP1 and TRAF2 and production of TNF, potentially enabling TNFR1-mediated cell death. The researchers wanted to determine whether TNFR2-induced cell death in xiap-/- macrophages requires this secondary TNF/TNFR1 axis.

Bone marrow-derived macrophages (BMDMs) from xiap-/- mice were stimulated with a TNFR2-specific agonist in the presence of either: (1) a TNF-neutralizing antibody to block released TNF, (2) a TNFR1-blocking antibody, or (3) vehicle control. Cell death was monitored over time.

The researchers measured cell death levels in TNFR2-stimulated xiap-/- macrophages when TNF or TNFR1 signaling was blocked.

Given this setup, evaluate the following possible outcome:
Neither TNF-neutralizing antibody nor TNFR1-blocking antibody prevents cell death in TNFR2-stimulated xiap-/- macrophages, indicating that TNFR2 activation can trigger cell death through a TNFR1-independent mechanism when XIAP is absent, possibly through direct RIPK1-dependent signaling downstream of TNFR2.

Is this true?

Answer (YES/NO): NO